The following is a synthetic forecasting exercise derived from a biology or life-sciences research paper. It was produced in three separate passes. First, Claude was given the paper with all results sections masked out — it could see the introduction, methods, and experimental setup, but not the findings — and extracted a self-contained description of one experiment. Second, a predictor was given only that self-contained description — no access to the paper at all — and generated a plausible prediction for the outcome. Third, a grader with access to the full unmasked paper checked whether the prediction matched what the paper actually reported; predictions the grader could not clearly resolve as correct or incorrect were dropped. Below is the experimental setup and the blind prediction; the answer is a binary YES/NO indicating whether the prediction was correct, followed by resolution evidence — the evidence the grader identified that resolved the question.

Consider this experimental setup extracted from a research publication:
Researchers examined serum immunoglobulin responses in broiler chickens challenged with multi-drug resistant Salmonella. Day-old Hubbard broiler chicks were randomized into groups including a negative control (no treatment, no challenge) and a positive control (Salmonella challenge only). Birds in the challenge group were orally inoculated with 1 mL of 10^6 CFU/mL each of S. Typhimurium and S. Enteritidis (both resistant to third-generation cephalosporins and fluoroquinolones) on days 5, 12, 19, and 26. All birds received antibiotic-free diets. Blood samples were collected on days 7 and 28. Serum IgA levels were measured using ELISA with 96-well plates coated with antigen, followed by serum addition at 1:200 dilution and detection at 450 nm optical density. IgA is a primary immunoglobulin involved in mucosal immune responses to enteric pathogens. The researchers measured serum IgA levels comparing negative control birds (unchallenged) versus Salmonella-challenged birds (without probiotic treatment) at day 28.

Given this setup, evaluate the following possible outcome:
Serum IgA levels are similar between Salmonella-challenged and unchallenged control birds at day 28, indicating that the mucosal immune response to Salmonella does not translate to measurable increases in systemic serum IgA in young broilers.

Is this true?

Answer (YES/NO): NO